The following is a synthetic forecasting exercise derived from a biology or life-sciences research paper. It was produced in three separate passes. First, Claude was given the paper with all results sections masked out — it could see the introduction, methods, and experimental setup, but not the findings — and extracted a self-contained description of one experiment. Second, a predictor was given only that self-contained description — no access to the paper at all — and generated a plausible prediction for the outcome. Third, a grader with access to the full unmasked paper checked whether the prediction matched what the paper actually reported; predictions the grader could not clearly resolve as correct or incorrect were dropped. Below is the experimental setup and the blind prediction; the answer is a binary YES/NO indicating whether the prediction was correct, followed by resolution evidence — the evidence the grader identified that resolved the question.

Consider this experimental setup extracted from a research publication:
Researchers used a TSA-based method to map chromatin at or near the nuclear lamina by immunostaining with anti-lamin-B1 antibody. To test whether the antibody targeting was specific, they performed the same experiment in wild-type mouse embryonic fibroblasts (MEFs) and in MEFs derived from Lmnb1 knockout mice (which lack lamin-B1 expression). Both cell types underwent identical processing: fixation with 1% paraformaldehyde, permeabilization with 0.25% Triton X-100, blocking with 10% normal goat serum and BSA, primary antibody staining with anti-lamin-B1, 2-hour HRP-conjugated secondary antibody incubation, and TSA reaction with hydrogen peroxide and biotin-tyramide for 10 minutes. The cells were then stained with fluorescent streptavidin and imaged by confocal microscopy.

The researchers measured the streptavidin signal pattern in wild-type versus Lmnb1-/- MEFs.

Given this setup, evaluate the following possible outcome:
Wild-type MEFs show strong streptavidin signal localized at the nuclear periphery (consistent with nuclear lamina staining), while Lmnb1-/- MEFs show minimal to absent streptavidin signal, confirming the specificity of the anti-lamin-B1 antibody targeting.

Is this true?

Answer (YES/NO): YES